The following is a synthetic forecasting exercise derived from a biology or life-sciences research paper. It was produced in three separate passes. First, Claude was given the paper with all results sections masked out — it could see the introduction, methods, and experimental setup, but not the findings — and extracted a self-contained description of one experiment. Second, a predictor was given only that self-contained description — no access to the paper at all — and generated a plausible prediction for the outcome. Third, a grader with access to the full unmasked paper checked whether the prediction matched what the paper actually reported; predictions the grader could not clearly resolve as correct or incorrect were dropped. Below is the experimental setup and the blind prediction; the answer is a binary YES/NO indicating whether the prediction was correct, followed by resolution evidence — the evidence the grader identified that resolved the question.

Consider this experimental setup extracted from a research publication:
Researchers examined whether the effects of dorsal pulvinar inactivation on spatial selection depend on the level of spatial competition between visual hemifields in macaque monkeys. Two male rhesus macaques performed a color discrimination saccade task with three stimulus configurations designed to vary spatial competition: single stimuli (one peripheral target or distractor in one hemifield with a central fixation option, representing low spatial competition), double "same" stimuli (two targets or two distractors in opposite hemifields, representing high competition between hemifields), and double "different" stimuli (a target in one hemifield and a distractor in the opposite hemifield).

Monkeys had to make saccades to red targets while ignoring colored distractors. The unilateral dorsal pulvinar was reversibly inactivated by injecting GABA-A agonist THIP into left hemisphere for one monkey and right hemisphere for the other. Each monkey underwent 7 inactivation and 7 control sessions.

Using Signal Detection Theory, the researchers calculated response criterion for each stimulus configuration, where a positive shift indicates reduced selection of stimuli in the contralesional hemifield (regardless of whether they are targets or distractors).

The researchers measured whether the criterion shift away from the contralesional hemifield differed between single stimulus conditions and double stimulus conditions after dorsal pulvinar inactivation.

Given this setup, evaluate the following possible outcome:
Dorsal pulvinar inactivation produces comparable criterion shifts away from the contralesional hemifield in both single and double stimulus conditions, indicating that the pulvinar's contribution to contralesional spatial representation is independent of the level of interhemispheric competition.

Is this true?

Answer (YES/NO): NO